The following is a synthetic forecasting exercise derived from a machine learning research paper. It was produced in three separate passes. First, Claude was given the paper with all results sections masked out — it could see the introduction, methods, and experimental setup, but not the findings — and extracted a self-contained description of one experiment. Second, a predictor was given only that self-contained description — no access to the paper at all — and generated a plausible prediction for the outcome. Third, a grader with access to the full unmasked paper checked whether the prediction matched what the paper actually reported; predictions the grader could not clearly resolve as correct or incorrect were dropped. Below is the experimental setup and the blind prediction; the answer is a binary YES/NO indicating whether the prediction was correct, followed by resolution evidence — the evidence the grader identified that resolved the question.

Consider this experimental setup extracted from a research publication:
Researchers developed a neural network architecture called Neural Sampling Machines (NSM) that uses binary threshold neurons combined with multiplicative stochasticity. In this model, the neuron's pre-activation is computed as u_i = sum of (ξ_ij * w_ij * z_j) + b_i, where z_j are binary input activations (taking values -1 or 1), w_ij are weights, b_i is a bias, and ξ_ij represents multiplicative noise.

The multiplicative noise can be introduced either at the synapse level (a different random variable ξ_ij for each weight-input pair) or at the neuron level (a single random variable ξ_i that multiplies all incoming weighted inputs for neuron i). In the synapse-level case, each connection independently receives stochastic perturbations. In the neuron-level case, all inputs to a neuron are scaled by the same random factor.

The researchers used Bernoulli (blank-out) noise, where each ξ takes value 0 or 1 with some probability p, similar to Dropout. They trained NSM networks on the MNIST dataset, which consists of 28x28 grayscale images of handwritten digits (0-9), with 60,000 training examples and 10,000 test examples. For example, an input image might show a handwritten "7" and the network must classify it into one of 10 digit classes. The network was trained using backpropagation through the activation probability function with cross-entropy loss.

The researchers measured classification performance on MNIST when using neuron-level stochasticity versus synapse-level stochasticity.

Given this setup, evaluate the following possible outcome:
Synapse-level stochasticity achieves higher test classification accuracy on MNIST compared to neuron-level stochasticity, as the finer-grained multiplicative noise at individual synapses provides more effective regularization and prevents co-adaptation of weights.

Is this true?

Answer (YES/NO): NO